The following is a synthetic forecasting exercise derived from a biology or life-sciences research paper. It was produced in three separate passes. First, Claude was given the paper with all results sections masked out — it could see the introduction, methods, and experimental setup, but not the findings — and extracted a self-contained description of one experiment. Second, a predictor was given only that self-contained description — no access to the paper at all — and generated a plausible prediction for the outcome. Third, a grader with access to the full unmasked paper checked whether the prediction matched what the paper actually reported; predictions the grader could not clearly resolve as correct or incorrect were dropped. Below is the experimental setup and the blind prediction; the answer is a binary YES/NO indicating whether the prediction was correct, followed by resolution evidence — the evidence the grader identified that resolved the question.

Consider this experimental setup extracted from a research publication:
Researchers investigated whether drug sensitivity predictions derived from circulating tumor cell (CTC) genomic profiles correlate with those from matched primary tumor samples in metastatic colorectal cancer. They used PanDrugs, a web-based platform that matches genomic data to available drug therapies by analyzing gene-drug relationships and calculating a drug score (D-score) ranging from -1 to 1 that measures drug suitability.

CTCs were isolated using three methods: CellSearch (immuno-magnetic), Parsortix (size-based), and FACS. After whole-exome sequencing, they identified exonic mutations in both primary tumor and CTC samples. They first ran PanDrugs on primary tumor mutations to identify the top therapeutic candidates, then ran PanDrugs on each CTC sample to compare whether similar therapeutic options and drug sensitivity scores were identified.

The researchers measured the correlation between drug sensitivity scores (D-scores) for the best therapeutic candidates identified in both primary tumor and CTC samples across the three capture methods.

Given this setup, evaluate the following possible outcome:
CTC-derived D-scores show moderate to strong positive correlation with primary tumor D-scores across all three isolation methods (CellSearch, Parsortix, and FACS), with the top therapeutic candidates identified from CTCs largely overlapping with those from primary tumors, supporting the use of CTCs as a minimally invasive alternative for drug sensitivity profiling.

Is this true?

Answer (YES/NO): NO